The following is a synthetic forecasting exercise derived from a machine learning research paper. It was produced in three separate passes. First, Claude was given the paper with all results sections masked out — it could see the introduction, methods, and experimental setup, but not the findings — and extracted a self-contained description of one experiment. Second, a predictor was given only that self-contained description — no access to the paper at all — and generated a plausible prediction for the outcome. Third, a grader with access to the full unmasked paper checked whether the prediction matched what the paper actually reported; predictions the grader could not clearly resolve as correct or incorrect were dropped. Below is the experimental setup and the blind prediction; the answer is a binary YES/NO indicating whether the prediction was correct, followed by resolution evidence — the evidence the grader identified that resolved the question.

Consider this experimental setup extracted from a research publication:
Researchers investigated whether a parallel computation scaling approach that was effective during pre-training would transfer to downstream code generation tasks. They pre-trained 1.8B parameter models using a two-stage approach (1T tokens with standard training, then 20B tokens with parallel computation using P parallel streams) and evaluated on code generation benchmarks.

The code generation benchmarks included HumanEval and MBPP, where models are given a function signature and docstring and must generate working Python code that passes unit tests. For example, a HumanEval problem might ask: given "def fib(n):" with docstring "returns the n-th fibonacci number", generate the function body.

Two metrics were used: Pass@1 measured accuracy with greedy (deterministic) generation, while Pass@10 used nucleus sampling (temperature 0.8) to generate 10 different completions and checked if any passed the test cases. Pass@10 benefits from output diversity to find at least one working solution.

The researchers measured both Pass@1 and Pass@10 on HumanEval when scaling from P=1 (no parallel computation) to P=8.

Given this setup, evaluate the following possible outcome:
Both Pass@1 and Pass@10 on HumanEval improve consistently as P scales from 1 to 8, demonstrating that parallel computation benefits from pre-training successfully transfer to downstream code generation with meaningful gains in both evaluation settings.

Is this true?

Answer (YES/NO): NO